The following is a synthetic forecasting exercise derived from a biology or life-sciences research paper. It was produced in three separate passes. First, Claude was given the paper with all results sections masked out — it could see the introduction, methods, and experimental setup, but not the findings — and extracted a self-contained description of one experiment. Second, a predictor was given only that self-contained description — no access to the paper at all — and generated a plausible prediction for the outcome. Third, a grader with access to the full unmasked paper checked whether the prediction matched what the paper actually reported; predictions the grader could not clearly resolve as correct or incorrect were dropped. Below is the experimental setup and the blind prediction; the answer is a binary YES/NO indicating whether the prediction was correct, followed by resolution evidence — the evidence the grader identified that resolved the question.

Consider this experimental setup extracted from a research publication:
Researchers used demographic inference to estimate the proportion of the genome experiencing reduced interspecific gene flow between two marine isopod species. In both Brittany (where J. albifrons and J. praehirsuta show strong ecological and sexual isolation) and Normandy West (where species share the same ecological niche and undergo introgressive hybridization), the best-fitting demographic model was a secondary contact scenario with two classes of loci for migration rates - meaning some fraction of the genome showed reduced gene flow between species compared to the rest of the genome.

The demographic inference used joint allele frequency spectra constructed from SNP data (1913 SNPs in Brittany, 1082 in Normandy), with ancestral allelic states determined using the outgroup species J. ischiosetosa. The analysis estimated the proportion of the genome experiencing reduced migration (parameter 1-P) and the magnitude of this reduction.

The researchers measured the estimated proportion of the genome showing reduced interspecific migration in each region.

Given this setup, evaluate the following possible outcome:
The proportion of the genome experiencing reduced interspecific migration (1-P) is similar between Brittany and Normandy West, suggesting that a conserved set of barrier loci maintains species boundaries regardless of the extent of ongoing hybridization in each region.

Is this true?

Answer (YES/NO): NO